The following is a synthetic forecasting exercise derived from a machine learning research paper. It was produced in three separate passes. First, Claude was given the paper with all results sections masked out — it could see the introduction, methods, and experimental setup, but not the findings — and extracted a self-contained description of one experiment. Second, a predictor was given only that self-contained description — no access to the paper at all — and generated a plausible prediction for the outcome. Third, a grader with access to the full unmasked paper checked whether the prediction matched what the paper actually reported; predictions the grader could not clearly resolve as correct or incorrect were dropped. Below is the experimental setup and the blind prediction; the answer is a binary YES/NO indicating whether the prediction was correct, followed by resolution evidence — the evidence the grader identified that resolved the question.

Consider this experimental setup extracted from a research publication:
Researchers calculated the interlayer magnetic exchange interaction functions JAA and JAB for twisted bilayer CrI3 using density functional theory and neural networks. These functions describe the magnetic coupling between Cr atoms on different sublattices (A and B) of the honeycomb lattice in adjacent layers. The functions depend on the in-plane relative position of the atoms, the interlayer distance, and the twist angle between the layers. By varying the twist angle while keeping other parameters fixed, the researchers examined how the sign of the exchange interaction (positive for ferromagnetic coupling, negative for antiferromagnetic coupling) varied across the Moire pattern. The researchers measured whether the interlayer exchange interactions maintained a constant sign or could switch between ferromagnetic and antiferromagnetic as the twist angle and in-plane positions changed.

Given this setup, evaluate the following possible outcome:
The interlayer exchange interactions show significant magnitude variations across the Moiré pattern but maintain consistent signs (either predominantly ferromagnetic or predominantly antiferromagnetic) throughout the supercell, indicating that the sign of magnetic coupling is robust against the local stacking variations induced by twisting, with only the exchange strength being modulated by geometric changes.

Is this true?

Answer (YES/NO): NO